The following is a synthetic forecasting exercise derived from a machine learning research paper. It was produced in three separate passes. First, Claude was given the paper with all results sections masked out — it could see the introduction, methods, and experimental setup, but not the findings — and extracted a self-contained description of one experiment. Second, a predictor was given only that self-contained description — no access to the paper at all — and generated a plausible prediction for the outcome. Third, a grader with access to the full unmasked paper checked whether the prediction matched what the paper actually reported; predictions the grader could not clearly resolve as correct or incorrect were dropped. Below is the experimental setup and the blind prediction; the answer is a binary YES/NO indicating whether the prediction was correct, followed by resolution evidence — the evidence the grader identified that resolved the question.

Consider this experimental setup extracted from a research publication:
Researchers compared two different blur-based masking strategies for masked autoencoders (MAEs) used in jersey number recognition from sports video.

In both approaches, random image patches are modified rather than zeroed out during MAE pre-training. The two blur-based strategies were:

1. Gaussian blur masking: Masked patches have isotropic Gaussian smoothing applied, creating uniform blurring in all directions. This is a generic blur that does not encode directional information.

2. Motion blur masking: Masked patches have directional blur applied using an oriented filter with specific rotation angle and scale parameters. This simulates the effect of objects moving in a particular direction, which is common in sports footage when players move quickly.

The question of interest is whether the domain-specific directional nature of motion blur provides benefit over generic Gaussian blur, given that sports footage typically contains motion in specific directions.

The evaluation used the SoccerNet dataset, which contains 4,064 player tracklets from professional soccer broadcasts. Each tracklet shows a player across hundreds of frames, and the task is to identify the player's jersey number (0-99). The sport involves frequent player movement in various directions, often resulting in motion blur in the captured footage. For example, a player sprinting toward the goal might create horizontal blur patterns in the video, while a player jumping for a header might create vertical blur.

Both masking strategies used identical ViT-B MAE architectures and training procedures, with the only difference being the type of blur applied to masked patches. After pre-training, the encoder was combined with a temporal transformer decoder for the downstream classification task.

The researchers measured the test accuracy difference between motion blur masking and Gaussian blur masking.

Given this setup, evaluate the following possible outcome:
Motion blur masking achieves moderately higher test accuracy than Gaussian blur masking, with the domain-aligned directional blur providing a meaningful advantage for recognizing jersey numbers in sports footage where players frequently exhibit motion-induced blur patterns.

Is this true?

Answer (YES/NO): NO